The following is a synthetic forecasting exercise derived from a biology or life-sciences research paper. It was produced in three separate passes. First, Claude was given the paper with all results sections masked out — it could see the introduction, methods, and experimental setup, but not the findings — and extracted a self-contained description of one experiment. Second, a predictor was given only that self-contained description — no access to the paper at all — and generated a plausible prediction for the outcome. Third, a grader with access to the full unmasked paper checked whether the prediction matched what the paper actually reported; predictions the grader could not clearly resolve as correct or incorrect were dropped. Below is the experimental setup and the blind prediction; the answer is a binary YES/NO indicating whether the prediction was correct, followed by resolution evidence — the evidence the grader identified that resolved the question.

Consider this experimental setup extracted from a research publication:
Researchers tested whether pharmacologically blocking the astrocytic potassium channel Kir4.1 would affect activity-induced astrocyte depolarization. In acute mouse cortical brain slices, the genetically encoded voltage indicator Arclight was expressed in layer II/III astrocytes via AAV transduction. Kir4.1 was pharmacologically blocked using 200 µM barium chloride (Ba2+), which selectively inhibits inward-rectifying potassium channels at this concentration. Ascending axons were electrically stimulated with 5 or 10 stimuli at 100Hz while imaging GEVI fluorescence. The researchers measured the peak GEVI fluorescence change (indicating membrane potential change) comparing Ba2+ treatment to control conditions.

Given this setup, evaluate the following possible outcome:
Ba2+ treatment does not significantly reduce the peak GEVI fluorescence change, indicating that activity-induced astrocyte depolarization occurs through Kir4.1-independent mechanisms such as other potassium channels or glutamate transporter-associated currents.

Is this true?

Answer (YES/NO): NO